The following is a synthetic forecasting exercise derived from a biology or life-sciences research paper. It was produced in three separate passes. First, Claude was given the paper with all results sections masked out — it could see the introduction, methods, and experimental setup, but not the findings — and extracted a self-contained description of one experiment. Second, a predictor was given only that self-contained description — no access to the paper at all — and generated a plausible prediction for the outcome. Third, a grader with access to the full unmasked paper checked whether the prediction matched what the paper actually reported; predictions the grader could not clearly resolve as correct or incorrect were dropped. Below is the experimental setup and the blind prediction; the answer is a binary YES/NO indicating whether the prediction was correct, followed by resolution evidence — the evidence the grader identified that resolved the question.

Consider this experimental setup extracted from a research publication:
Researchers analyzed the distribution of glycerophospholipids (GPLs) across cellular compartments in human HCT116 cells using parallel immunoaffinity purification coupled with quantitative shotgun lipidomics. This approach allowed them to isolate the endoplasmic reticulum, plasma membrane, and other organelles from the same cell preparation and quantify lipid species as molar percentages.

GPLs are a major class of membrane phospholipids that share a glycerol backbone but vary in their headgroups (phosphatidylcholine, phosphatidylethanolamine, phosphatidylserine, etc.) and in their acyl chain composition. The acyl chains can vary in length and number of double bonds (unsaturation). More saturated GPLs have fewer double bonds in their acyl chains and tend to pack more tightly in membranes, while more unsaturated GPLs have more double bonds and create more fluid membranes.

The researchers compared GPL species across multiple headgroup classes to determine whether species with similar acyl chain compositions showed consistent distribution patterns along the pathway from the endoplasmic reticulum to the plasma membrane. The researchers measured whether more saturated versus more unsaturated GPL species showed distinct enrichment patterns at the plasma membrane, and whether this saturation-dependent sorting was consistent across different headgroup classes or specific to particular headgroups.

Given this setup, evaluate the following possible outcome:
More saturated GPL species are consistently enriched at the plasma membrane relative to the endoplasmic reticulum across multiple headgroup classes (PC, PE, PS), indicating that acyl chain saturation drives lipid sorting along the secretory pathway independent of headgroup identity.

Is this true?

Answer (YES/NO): NO